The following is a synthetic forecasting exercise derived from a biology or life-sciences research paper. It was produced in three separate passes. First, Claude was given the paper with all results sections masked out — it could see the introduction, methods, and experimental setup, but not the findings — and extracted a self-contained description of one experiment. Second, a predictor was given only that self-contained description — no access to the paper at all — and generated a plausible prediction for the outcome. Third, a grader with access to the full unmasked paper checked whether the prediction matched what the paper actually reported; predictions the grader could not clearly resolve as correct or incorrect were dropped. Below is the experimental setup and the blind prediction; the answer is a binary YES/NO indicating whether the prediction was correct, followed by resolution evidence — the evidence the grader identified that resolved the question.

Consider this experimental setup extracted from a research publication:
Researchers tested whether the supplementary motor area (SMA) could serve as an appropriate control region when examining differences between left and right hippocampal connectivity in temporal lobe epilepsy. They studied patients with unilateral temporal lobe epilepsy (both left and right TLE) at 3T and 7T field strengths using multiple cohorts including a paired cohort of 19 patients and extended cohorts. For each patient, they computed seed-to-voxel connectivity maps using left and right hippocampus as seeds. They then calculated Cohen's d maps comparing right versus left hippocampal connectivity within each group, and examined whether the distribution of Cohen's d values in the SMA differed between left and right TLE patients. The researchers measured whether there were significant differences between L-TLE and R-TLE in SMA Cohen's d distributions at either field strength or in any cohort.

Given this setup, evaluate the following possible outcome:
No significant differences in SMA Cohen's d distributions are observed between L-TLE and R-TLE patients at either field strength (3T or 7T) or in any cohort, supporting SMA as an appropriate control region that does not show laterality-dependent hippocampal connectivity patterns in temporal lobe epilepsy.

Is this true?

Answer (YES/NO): YES